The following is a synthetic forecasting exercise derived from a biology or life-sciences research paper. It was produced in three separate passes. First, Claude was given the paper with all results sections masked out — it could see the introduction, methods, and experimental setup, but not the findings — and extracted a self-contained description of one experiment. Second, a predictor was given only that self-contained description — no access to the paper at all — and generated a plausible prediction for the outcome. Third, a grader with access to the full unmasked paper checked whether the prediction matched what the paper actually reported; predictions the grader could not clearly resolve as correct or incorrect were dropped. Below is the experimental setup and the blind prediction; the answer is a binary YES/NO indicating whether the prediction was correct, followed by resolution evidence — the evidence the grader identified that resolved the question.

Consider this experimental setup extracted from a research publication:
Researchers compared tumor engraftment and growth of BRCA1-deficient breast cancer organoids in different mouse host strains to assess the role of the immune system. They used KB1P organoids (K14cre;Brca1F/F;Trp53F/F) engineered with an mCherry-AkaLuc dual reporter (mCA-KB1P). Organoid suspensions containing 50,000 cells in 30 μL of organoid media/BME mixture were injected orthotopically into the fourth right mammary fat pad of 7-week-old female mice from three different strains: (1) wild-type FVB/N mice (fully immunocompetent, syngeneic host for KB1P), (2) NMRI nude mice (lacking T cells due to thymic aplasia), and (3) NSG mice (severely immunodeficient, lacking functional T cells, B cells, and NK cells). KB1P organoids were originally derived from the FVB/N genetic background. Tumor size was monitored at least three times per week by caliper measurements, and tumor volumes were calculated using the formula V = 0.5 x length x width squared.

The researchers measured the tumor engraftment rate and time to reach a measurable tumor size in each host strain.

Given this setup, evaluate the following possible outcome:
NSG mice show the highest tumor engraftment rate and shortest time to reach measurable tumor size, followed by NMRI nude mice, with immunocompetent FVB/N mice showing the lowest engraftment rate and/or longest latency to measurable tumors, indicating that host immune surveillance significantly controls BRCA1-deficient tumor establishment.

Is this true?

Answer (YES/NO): YES